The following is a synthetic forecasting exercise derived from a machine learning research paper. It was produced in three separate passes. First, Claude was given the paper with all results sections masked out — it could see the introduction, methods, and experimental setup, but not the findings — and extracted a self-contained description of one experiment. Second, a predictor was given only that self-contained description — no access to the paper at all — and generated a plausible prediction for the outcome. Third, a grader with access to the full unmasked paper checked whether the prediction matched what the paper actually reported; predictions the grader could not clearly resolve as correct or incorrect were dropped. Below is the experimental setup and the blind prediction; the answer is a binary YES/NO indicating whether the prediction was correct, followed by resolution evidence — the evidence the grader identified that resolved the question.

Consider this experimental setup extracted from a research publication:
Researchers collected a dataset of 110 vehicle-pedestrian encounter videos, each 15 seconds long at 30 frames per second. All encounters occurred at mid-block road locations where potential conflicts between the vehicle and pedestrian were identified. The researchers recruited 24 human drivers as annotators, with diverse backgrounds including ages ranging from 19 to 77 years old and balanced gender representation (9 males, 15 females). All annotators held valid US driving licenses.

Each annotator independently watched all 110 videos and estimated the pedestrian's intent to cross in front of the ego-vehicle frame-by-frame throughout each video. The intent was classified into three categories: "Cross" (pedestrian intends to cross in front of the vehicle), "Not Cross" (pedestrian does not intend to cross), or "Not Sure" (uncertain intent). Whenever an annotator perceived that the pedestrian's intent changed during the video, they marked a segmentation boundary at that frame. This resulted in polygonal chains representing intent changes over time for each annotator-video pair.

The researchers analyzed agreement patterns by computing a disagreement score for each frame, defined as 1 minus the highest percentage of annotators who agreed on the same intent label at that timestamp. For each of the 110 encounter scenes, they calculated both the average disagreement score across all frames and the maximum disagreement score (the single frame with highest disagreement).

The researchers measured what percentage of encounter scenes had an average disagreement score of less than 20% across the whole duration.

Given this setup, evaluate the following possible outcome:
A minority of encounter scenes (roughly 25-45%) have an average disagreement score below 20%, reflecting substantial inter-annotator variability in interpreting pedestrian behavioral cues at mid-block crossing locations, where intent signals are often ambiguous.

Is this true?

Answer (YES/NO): NO